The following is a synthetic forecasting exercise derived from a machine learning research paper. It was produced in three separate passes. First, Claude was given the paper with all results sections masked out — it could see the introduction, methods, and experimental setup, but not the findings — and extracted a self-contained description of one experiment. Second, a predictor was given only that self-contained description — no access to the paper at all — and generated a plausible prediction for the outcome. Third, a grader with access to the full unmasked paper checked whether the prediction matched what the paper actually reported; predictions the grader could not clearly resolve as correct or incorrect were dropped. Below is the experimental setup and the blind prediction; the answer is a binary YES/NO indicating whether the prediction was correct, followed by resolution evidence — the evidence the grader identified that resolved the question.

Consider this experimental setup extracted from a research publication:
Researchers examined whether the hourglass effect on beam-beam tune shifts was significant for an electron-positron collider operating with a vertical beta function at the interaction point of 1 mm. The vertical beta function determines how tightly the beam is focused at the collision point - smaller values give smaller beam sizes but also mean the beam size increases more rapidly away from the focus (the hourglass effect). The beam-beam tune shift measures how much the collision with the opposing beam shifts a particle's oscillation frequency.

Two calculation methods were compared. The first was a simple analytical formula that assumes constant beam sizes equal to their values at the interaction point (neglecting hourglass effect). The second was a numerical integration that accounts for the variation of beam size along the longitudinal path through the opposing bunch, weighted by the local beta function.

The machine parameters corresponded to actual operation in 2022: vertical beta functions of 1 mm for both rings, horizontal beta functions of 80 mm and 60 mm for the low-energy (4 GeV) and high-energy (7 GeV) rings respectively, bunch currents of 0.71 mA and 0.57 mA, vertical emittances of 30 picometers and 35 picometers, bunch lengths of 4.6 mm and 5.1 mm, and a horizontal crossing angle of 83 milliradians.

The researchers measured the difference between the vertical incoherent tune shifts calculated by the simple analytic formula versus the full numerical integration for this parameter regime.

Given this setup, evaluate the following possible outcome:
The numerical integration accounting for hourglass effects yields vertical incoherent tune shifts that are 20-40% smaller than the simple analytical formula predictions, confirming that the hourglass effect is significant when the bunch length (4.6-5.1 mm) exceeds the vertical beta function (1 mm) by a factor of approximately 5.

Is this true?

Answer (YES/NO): NO